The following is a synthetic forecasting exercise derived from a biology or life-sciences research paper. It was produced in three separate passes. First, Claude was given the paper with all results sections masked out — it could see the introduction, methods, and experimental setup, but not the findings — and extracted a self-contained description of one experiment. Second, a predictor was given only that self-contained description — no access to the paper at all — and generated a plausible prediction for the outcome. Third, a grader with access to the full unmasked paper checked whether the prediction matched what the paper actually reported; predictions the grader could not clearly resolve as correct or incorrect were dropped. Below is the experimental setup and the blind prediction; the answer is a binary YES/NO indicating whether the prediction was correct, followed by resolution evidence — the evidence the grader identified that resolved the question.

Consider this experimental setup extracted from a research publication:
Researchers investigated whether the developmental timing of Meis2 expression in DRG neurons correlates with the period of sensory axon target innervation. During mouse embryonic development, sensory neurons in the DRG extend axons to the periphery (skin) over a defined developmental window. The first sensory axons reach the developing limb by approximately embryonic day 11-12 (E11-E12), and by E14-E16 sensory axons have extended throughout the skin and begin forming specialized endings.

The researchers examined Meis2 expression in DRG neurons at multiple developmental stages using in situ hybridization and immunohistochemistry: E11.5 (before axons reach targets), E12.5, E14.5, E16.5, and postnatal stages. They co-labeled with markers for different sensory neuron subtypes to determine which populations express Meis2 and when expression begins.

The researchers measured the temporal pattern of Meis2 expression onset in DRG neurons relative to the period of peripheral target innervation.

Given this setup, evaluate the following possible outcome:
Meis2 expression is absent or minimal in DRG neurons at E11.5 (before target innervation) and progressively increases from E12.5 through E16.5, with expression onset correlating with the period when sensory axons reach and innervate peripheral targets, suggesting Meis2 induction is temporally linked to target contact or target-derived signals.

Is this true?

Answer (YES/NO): NO